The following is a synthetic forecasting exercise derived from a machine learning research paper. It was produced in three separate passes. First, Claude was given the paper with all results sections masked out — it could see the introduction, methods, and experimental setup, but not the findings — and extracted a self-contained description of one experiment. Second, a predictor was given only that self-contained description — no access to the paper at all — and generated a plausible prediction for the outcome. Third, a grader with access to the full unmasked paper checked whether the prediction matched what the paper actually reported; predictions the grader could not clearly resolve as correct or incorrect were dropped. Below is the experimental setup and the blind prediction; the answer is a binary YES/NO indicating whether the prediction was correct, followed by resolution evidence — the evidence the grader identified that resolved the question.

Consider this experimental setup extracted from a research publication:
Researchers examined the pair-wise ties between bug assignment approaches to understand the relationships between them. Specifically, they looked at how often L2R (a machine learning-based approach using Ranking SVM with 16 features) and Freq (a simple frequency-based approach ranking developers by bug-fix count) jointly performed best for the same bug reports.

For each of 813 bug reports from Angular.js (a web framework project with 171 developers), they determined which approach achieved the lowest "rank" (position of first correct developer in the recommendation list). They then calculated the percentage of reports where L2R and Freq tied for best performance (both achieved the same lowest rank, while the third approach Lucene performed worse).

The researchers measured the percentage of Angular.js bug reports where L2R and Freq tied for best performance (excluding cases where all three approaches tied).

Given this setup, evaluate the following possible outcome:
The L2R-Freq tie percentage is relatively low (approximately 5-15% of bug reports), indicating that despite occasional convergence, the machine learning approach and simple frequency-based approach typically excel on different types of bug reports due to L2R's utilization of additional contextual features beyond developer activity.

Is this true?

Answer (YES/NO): NO